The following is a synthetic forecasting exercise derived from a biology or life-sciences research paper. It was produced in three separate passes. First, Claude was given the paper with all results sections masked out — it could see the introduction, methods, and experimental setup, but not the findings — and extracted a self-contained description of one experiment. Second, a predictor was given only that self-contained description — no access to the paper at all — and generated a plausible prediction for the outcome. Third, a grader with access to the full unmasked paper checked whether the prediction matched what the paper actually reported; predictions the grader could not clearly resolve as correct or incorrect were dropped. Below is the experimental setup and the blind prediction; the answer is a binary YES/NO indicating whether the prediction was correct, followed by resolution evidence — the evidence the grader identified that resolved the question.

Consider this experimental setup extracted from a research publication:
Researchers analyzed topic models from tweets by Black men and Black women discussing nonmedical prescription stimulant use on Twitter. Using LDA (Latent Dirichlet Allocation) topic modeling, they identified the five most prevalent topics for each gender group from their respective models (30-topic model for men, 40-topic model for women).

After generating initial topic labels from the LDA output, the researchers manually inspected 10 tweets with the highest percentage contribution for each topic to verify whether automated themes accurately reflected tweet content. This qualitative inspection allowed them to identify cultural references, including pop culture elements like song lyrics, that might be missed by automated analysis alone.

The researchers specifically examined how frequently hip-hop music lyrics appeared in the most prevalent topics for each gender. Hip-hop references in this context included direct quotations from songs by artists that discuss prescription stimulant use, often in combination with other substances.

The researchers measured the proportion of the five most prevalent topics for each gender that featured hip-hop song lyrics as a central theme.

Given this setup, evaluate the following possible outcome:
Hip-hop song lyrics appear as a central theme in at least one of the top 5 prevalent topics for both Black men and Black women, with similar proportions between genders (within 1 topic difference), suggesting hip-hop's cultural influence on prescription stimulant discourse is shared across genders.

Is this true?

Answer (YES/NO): NO